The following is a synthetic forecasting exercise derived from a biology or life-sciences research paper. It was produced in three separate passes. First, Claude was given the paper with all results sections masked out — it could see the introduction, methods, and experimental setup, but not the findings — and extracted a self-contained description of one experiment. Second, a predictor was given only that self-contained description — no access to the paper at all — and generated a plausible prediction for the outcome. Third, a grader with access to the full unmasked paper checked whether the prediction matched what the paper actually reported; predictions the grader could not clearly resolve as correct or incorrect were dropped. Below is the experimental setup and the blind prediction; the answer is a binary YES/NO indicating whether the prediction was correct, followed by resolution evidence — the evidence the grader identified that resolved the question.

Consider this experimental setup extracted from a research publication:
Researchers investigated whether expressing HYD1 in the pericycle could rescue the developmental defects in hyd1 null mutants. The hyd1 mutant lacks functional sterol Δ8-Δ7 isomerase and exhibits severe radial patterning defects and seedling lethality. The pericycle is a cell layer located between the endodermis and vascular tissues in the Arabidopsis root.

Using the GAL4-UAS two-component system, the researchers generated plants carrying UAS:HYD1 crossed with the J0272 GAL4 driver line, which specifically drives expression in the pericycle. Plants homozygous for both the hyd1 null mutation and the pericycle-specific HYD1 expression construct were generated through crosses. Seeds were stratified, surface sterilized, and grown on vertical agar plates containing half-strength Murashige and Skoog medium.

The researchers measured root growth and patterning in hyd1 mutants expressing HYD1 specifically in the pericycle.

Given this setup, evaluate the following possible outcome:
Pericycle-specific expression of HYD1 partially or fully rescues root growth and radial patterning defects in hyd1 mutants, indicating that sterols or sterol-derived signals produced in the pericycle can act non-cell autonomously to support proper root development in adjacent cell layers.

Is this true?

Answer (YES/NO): NO